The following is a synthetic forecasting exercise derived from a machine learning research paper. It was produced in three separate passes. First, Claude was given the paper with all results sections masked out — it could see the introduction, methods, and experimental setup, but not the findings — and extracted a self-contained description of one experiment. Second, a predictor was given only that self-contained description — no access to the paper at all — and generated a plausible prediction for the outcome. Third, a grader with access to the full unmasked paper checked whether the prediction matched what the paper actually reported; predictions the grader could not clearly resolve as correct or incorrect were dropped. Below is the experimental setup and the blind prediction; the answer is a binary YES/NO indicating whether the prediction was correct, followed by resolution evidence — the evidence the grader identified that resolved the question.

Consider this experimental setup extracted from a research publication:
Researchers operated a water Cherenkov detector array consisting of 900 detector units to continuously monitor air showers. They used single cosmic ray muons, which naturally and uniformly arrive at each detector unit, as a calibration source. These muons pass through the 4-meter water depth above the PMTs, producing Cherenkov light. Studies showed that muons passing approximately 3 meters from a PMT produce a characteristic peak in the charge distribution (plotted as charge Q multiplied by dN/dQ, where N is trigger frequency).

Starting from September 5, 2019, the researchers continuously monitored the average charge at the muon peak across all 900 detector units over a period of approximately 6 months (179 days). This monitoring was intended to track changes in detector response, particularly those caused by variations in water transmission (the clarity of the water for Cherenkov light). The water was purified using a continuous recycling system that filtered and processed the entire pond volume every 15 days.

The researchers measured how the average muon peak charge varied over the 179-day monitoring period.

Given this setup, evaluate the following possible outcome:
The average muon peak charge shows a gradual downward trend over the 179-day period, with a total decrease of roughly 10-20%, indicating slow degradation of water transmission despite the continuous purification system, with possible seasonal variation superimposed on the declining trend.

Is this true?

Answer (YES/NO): NO